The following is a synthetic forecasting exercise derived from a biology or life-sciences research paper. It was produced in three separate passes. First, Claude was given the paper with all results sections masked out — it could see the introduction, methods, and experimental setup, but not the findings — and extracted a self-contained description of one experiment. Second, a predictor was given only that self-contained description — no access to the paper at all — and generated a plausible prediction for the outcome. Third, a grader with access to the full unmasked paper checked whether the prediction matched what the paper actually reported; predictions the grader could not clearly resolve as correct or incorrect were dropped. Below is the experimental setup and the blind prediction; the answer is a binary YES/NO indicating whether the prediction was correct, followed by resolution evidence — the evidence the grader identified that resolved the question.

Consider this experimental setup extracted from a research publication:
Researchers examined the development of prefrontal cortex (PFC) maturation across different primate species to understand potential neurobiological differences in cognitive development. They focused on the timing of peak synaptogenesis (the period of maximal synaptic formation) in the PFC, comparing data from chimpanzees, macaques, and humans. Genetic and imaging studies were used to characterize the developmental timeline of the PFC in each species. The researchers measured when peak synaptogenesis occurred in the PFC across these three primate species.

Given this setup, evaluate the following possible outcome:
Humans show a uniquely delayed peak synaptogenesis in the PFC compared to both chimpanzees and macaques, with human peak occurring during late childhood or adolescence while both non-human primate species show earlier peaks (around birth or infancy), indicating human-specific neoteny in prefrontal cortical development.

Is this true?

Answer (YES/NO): NO